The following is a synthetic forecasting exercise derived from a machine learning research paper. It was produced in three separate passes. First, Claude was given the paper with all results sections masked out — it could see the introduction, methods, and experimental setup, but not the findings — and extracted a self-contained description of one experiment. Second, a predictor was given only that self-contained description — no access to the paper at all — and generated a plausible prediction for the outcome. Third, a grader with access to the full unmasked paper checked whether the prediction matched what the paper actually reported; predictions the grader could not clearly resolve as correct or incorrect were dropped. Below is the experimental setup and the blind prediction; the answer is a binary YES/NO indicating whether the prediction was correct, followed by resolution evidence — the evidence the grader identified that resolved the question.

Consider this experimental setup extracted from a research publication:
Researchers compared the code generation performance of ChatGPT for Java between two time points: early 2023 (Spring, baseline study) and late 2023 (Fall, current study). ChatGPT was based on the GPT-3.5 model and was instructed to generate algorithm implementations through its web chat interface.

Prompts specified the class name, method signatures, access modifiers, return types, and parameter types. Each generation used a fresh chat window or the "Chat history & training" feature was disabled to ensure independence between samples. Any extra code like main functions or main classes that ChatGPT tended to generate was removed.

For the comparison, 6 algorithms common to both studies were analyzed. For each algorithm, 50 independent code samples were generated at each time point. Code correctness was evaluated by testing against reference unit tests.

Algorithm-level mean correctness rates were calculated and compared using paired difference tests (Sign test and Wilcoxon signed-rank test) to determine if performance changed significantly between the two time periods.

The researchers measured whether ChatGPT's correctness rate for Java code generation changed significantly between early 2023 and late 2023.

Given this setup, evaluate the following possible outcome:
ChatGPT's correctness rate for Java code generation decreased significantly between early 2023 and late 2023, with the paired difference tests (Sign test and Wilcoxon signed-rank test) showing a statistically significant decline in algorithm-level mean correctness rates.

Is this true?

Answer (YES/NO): NO